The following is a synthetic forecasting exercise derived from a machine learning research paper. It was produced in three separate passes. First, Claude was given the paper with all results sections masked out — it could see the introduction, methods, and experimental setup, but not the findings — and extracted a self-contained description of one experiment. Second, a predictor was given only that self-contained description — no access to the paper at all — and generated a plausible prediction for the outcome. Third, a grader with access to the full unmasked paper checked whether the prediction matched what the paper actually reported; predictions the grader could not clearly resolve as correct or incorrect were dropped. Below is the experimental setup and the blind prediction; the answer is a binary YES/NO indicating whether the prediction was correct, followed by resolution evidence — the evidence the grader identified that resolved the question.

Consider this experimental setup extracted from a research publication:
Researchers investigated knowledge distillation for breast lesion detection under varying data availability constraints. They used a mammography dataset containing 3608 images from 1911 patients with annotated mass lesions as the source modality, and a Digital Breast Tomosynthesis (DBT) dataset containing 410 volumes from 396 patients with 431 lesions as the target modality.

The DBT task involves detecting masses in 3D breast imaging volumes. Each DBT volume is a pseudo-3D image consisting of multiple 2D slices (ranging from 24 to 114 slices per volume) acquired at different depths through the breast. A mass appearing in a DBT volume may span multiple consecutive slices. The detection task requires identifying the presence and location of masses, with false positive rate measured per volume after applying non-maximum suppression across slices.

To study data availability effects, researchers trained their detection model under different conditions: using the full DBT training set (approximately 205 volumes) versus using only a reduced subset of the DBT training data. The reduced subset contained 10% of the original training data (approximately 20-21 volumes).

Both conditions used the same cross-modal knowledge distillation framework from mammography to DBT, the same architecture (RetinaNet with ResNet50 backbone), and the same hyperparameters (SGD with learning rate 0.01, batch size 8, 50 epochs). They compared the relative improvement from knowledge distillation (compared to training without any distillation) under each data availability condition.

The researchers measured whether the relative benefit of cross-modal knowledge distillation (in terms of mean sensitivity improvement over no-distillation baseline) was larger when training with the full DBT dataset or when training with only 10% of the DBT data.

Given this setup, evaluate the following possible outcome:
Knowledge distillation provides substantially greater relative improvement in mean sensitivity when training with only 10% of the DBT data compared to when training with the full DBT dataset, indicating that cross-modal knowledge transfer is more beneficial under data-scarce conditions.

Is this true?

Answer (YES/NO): YES